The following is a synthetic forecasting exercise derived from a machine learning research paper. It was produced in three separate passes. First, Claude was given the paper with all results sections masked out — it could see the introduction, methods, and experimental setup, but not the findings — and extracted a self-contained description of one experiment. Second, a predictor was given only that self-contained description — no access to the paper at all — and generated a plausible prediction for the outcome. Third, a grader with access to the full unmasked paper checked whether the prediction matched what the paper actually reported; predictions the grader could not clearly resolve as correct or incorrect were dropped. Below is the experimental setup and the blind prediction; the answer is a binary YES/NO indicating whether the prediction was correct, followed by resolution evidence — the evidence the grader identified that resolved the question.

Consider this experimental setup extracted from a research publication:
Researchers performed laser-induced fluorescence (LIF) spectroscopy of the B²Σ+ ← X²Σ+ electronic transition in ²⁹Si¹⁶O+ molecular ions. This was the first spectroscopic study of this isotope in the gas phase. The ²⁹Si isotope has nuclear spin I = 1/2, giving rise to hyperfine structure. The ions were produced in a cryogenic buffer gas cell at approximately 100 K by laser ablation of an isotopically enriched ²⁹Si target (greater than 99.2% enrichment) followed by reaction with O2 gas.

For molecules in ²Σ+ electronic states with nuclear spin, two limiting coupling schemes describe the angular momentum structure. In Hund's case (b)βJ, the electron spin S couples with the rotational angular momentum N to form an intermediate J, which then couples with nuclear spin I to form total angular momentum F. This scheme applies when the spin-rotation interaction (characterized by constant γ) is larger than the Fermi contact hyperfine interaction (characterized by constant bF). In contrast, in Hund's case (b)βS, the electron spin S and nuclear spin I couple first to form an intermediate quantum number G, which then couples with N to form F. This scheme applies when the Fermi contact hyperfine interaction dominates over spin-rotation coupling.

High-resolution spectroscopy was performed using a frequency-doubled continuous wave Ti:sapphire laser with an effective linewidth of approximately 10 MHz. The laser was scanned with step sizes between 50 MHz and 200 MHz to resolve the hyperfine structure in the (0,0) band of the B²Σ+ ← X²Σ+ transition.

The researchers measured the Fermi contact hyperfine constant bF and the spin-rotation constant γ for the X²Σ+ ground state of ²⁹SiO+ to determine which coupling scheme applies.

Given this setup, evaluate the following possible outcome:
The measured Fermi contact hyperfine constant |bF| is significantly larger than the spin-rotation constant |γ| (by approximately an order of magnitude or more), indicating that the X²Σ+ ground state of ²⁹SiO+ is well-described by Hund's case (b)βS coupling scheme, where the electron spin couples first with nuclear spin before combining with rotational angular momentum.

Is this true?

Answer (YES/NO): YES